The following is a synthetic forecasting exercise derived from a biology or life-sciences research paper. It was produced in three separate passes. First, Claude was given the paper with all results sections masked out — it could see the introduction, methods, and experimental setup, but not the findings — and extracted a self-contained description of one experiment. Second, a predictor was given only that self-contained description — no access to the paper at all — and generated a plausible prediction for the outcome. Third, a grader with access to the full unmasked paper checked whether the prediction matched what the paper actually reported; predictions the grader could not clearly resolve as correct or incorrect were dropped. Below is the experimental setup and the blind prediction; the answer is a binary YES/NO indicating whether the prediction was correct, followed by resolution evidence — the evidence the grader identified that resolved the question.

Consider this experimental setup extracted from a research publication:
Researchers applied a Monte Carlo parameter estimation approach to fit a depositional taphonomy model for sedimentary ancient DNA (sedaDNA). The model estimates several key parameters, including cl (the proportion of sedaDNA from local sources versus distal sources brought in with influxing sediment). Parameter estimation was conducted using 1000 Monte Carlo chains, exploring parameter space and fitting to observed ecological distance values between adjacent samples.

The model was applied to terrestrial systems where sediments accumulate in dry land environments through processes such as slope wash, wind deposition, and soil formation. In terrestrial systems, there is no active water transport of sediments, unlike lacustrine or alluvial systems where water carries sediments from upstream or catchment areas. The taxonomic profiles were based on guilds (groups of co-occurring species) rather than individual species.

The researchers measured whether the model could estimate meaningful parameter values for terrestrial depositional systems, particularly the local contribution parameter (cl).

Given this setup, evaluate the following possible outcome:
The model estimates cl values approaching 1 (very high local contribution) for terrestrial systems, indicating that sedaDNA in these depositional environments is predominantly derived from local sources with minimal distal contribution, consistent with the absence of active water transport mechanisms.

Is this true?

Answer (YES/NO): NO